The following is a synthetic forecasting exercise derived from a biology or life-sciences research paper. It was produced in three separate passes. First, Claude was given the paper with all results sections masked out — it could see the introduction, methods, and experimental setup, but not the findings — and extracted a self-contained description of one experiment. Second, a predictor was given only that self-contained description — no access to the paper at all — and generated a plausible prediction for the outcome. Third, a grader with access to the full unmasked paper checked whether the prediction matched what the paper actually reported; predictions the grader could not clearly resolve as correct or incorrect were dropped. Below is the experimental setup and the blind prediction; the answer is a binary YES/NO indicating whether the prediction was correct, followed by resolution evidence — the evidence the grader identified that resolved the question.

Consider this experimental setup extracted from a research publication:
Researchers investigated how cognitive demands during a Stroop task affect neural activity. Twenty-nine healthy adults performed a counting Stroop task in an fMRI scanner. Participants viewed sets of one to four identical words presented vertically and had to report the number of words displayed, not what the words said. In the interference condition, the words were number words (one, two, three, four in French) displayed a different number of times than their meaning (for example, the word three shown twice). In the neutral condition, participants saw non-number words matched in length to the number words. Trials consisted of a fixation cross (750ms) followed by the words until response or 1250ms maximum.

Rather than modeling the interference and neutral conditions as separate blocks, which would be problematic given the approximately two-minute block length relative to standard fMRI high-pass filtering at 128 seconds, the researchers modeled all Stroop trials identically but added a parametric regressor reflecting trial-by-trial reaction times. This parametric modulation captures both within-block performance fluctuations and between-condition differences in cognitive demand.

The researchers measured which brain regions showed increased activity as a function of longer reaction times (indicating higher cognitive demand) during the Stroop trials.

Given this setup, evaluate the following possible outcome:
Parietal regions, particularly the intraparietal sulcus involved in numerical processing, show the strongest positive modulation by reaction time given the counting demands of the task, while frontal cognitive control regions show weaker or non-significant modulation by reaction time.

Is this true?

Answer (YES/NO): NO